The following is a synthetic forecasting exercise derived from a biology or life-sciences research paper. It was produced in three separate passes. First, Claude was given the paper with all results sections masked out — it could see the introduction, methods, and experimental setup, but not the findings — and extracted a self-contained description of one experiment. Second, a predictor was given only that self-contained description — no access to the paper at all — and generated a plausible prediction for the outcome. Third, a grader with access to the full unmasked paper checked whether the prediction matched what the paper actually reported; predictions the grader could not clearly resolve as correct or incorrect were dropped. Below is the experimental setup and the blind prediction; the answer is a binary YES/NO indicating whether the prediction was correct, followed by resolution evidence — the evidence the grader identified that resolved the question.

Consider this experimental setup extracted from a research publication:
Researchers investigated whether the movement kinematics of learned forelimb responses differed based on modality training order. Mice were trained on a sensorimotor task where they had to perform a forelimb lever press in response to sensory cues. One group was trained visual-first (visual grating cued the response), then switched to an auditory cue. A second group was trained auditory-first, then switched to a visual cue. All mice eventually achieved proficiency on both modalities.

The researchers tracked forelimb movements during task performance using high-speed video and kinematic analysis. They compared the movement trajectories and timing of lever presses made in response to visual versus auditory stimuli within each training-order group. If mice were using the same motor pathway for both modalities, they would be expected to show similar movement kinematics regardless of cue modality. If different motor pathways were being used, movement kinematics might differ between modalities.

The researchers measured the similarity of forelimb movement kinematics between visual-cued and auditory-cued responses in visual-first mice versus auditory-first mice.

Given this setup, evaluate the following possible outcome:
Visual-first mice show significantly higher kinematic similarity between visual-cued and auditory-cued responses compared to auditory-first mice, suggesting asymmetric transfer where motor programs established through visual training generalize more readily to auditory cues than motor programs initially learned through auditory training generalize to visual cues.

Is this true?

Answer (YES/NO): YES